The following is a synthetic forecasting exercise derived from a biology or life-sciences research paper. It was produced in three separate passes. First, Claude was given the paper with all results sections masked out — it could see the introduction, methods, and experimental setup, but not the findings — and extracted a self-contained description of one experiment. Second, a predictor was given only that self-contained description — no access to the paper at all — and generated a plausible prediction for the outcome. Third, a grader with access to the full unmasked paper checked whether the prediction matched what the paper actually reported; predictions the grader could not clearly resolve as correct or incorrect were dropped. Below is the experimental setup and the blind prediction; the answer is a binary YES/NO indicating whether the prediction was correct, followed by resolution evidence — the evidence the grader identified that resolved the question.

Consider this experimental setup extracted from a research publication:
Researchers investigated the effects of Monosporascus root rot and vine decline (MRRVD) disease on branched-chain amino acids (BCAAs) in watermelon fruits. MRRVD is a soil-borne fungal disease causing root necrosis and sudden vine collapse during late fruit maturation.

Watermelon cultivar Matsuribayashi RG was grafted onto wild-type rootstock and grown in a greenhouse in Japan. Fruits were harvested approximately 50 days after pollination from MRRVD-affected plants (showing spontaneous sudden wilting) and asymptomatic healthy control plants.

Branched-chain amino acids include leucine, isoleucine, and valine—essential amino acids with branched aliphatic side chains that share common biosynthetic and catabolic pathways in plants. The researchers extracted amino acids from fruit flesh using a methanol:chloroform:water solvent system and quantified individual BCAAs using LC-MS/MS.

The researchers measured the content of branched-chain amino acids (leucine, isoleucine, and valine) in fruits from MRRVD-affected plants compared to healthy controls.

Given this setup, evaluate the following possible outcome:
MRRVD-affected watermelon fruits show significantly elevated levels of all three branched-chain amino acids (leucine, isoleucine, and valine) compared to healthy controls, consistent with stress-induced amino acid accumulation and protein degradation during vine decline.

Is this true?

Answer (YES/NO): NO